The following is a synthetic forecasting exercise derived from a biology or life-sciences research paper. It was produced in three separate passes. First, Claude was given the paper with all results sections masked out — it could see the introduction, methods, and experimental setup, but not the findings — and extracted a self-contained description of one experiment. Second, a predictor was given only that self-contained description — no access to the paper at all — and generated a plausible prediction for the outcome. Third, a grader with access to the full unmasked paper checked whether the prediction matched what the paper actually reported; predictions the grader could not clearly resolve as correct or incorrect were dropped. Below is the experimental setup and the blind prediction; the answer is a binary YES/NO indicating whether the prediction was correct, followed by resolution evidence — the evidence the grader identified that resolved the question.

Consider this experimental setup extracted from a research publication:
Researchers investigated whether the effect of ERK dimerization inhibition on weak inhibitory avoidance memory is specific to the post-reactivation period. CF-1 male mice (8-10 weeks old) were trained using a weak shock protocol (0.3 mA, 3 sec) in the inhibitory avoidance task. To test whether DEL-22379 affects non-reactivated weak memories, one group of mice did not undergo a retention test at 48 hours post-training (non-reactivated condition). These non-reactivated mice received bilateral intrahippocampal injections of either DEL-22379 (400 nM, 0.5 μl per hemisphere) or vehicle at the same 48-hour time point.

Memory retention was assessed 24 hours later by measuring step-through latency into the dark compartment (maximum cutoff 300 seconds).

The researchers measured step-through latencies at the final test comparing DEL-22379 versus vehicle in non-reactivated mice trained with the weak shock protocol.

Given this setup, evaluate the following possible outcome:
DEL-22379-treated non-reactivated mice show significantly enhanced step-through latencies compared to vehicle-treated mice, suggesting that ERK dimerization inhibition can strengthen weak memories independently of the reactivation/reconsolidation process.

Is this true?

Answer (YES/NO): NO